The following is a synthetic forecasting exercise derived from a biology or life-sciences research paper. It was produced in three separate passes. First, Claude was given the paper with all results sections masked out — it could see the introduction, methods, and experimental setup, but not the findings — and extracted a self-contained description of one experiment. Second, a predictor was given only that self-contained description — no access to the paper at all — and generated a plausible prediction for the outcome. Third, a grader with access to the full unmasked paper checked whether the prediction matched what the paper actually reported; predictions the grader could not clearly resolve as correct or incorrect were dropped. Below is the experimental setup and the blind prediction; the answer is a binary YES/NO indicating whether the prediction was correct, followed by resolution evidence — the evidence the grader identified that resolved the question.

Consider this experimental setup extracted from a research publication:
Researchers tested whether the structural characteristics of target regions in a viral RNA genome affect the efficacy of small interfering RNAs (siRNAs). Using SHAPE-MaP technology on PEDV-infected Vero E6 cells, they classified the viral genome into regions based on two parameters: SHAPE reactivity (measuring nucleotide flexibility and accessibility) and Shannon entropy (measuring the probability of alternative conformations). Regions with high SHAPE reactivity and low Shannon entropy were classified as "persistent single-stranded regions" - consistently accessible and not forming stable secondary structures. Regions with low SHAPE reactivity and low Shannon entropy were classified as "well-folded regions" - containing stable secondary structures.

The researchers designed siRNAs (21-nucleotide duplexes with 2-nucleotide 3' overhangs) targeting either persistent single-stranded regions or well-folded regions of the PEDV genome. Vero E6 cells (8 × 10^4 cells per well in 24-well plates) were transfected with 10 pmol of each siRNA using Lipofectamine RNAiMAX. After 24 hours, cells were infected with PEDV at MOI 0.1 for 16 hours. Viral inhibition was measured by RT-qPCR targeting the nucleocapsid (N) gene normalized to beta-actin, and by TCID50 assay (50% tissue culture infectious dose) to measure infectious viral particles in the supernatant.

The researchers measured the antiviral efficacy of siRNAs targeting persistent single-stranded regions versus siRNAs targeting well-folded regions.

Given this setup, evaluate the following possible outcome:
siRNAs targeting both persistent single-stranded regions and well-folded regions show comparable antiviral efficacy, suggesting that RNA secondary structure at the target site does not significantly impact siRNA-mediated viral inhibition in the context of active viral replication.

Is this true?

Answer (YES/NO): NO